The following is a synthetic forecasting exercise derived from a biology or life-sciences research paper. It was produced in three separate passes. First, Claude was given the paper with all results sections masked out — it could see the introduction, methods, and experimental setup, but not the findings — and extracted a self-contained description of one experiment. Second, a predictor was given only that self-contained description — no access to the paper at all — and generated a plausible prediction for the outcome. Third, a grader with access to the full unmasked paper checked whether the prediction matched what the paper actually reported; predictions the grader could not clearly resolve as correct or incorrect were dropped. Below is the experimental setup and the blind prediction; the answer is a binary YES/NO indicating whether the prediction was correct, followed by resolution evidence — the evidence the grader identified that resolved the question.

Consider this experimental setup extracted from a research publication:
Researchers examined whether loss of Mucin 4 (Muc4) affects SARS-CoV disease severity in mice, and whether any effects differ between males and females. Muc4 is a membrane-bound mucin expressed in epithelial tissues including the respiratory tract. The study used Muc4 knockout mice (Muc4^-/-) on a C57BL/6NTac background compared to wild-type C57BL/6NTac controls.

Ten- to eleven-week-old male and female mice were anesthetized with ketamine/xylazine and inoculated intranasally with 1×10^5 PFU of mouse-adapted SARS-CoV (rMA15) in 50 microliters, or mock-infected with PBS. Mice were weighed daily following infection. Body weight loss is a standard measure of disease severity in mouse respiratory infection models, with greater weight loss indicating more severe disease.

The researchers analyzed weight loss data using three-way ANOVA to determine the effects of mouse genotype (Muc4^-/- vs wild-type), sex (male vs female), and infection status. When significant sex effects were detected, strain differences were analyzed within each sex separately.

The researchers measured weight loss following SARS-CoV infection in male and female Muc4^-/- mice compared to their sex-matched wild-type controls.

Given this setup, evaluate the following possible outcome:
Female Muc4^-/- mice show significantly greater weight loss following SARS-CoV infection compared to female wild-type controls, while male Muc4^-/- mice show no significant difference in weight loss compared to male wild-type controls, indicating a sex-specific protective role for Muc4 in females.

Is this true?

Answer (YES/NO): YES